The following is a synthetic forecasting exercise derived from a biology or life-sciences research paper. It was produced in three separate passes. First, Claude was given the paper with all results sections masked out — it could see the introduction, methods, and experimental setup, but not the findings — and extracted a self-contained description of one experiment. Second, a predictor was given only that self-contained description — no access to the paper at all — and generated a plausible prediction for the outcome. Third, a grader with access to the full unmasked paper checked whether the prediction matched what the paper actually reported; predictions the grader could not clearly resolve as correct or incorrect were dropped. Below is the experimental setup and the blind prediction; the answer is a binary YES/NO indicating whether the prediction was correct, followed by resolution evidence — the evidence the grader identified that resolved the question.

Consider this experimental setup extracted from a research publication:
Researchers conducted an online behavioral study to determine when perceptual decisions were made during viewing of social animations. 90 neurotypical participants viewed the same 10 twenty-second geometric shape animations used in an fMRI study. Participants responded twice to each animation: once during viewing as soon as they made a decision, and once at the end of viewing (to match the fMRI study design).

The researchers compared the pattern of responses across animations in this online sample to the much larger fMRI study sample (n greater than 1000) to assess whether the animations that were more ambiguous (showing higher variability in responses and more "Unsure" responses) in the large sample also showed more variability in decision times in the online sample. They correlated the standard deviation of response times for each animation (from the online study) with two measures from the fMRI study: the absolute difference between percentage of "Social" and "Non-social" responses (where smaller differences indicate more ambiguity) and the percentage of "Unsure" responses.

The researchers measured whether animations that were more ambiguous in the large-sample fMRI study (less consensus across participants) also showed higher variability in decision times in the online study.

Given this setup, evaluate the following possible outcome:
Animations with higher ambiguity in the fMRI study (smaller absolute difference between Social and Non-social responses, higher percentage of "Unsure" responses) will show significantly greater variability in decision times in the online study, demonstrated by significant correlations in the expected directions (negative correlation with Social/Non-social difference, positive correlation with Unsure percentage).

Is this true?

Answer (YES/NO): NO